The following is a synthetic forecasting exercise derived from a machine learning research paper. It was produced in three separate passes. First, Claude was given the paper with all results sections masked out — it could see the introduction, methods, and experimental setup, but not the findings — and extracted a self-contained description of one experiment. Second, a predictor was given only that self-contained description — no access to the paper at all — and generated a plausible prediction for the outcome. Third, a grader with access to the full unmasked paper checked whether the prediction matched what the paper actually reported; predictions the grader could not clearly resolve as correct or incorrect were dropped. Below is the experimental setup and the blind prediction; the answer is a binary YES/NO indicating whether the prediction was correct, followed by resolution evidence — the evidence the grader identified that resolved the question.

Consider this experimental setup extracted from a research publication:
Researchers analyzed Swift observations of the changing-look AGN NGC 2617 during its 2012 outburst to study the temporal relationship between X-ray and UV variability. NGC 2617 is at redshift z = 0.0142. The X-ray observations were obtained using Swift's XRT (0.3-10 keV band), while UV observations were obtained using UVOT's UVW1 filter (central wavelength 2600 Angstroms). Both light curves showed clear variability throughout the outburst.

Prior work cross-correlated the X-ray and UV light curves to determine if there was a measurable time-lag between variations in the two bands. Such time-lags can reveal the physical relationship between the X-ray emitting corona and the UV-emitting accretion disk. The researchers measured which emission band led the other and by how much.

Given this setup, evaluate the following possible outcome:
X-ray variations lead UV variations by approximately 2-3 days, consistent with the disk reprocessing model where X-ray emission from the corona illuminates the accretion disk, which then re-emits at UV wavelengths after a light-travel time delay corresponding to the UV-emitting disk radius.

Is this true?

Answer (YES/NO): NO